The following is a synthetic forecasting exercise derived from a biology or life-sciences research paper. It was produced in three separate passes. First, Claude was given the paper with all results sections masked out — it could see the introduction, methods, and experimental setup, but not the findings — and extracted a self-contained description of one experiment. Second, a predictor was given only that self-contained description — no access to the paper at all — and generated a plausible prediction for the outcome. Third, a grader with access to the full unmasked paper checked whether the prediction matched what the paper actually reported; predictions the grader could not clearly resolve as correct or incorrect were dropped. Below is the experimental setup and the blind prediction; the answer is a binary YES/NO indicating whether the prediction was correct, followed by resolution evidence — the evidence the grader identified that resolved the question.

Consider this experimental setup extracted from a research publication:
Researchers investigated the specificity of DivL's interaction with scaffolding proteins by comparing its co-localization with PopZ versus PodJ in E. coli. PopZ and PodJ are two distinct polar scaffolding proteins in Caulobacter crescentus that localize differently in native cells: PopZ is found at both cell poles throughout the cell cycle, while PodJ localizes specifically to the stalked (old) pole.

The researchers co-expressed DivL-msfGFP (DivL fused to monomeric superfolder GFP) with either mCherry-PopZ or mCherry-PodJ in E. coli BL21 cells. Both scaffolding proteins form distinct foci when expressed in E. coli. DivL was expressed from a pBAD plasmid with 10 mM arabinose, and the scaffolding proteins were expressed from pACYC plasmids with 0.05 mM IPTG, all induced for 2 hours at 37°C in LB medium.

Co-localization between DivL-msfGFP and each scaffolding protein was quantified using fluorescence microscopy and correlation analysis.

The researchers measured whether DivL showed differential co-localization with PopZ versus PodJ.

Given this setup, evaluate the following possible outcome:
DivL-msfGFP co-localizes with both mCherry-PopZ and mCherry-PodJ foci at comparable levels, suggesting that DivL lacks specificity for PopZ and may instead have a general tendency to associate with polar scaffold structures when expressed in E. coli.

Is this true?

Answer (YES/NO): NO